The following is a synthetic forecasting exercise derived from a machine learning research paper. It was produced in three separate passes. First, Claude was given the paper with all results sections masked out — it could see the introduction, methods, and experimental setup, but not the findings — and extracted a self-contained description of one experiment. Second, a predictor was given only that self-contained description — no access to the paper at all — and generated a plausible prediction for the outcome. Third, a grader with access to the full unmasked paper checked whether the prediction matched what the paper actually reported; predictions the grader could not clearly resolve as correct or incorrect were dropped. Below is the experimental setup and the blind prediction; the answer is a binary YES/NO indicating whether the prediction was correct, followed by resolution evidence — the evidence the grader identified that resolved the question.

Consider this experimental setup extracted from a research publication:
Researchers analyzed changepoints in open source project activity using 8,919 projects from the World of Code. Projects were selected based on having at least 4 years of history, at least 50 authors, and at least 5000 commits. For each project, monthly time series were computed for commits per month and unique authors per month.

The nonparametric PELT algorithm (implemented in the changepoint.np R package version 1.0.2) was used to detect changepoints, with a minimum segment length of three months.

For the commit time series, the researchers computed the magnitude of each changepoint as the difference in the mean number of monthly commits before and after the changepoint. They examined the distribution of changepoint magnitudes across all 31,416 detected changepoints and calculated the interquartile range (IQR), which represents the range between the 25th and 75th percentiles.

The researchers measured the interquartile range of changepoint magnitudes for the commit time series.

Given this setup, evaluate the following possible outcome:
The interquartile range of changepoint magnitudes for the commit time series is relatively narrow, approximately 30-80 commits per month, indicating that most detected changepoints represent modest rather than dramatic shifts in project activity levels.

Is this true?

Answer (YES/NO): NO